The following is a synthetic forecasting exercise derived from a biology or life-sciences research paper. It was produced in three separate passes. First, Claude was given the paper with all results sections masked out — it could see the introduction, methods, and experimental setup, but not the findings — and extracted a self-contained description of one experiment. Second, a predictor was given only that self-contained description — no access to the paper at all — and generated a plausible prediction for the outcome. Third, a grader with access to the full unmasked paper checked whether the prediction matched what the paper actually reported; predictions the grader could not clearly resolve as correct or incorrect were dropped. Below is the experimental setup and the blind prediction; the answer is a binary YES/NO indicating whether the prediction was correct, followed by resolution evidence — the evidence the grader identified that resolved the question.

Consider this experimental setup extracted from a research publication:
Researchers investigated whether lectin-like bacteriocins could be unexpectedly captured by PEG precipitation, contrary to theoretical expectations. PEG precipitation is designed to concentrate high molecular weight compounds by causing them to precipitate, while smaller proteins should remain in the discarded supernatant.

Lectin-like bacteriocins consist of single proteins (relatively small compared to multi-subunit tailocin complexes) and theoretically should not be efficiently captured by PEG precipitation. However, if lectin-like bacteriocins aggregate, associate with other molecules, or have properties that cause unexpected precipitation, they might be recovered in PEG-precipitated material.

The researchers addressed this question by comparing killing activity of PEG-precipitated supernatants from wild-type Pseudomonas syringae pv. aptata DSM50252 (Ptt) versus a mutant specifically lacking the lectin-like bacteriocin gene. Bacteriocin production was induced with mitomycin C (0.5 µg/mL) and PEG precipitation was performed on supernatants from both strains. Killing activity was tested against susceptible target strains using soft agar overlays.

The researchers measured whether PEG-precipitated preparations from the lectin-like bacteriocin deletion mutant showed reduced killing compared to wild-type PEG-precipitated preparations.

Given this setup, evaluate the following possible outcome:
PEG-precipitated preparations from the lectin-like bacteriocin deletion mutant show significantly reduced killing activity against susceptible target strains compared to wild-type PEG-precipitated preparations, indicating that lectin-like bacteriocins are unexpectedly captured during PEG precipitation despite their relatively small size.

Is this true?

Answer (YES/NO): YES